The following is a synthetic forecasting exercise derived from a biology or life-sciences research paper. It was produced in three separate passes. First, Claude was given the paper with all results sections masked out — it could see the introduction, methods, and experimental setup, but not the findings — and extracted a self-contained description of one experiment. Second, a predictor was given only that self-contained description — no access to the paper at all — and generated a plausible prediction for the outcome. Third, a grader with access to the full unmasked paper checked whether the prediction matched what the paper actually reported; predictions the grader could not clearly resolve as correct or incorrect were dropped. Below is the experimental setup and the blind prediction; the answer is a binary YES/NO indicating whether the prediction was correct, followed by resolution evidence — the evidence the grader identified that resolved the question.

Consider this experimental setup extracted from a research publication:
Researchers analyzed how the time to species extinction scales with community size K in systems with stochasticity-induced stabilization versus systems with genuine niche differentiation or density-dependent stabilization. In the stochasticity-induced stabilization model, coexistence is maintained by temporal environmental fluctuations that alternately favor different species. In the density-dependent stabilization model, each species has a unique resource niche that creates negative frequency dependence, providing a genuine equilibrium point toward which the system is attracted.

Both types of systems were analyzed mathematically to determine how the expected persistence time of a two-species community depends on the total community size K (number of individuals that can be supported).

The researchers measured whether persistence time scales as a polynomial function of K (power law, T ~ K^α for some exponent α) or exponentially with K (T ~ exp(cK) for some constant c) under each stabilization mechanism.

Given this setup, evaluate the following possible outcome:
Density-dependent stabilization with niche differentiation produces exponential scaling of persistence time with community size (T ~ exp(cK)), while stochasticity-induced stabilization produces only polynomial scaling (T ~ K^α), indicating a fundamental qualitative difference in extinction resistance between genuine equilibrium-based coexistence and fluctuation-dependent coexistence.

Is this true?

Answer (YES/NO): YES